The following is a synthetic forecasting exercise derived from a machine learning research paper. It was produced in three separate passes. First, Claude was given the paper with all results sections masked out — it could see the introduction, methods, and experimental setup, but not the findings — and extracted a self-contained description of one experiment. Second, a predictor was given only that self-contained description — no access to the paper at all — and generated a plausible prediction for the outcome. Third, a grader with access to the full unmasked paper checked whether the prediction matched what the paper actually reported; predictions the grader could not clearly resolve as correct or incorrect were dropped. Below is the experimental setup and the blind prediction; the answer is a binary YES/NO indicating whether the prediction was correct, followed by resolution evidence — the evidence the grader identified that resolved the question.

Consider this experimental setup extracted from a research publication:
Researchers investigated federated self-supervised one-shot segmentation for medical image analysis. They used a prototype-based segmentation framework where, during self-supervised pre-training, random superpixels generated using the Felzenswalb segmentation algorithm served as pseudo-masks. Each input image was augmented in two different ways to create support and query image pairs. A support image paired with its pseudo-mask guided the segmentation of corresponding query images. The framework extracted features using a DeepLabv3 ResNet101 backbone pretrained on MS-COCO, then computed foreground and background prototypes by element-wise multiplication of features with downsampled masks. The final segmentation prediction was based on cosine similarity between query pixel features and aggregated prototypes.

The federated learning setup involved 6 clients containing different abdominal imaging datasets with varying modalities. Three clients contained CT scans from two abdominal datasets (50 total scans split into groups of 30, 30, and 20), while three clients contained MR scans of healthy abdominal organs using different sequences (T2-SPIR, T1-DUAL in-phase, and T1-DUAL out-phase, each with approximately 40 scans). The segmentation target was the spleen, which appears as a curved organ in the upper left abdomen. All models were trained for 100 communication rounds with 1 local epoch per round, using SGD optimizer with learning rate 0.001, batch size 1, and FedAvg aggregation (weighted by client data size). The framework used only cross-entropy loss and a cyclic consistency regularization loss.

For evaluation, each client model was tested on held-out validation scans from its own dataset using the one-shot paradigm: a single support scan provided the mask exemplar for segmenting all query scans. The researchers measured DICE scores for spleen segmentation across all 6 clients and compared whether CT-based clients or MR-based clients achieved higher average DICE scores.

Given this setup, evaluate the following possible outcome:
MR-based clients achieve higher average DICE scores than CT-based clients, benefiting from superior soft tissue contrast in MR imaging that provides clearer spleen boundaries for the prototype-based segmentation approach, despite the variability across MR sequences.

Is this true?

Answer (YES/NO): NO